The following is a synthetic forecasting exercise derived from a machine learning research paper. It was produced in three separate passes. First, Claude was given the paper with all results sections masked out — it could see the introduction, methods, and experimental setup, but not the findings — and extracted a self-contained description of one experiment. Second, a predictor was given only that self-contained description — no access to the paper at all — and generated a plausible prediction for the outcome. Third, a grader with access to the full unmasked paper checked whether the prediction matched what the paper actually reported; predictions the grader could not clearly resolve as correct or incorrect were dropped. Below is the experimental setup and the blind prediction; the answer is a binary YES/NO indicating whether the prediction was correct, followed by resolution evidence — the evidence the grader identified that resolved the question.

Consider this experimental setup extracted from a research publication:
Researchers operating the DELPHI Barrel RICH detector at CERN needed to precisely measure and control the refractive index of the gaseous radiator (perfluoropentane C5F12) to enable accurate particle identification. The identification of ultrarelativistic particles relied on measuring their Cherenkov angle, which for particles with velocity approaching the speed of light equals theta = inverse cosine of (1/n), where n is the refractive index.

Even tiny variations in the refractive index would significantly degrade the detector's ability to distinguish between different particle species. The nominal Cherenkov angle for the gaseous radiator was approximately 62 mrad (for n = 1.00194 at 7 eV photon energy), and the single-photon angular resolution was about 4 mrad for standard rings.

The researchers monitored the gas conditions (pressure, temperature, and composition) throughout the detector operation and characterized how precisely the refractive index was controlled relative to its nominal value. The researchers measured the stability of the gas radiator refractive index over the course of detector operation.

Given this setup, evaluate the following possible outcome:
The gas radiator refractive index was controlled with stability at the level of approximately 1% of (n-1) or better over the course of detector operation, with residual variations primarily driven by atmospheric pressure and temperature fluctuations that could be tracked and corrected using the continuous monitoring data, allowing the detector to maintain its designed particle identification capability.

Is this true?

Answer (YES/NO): NO